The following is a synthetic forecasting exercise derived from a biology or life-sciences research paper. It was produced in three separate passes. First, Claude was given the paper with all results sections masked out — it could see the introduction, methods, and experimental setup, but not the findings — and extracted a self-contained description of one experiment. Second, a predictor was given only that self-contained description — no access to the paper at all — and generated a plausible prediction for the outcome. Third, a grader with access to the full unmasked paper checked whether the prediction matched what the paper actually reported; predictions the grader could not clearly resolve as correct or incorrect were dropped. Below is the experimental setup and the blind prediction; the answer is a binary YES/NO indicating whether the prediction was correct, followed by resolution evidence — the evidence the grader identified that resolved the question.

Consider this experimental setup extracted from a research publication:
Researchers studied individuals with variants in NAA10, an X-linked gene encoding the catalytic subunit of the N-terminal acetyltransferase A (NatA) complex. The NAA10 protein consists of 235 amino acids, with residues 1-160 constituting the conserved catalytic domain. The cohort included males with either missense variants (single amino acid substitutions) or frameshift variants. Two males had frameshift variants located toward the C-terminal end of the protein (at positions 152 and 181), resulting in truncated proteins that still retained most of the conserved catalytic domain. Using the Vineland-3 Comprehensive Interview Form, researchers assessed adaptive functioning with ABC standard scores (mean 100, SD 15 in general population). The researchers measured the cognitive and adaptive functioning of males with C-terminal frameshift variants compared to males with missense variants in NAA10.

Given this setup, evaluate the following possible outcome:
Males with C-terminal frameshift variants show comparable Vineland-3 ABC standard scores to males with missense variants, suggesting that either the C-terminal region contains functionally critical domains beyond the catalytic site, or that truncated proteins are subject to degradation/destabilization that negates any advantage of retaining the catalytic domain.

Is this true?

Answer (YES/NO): NO